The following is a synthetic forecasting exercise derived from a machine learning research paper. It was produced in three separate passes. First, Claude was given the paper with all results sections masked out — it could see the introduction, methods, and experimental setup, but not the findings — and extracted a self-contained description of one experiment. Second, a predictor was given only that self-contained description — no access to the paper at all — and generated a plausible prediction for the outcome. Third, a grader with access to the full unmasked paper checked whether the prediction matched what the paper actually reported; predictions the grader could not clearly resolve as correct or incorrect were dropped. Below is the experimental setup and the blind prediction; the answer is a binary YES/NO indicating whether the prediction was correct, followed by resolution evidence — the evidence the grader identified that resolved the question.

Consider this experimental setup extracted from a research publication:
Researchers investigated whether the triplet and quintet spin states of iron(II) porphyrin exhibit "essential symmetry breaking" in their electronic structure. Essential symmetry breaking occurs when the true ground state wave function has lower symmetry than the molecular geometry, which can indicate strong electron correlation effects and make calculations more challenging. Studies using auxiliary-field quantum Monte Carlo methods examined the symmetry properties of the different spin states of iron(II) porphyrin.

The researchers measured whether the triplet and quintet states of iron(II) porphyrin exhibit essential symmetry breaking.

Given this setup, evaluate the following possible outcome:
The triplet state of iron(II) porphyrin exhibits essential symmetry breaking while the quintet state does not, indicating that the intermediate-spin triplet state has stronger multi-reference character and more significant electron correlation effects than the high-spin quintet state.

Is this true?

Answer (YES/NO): NO